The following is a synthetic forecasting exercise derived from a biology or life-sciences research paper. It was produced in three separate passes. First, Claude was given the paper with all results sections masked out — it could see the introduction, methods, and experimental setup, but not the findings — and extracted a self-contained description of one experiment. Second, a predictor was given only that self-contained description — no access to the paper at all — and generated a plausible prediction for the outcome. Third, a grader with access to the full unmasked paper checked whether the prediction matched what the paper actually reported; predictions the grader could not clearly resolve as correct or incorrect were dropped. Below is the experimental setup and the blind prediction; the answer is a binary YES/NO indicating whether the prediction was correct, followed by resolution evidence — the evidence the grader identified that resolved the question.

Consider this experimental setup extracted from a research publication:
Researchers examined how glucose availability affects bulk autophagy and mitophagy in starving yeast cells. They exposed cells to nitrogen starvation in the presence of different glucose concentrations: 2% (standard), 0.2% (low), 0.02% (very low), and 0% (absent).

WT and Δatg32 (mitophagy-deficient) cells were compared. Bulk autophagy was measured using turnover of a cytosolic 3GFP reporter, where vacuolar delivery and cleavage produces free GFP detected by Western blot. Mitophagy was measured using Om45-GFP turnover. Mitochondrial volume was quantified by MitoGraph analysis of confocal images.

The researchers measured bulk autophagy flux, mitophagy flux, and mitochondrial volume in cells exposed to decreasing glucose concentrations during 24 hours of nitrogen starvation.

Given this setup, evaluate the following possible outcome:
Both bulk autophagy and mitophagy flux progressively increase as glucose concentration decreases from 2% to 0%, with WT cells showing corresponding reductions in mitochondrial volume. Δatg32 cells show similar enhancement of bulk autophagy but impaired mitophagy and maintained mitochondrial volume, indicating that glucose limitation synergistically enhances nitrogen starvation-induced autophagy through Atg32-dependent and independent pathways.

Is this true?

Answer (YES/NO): NO